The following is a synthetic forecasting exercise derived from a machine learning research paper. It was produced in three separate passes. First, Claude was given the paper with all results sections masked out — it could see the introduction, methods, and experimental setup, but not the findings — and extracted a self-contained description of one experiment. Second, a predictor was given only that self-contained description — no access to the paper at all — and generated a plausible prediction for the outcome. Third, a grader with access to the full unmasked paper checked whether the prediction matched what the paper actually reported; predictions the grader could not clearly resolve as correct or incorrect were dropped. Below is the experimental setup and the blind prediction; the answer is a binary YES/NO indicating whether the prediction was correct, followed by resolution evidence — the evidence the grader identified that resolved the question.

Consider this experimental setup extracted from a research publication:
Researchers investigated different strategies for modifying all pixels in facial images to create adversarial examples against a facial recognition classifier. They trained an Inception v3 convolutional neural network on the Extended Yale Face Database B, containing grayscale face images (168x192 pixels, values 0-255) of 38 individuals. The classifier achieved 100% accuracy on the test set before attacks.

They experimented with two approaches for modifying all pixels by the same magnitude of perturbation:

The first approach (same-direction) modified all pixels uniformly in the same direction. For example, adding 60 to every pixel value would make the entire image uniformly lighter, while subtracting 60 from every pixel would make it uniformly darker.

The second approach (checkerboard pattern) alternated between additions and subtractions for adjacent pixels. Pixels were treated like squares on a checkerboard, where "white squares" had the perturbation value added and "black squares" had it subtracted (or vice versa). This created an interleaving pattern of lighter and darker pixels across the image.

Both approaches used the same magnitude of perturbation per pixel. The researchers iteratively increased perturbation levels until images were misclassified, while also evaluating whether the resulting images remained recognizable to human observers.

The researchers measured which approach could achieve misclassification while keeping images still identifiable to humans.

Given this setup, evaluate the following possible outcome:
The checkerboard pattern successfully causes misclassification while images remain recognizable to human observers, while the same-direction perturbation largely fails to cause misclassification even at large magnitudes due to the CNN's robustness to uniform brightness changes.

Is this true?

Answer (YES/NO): NO